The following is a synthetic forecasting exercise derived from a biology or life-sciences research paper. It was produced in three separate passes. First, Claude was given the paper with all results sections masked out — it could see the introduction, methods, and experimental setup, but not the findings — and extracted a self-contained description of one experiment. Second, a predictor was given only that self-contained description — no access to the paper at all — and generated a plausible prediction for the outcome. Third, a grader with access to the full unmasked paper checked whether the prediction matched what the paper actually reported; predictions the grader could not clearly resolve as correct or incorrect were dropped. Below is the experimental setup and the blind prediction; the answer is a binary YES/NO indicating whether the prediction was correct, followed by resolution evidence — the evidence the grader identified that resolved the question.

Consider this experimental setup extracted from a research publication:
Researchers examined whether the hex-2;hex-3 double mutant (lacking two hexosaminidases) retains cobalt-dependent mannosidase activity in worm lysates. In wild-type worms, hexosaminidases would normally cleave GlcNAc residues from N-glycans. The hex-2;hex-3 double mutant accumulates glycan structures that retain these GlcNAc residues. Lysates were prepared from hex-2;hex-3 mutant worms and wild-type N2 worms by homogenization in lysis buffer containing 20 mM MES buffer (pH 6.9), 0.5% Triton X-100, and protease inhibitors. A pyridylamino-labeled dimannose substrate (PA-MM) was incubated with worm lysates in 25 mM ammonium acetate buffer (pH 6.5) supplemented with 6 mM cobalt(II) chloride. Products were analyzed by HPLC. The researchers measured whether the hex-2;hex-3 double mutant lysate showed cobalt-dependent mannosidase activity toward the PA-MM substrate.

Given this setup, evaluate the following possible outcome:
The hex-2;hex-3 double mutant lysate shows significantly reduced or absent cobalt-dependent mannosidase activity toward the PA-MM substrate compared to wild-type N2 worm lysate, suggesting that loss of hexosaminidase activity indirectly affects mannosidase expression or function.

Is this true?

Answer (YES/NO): NO